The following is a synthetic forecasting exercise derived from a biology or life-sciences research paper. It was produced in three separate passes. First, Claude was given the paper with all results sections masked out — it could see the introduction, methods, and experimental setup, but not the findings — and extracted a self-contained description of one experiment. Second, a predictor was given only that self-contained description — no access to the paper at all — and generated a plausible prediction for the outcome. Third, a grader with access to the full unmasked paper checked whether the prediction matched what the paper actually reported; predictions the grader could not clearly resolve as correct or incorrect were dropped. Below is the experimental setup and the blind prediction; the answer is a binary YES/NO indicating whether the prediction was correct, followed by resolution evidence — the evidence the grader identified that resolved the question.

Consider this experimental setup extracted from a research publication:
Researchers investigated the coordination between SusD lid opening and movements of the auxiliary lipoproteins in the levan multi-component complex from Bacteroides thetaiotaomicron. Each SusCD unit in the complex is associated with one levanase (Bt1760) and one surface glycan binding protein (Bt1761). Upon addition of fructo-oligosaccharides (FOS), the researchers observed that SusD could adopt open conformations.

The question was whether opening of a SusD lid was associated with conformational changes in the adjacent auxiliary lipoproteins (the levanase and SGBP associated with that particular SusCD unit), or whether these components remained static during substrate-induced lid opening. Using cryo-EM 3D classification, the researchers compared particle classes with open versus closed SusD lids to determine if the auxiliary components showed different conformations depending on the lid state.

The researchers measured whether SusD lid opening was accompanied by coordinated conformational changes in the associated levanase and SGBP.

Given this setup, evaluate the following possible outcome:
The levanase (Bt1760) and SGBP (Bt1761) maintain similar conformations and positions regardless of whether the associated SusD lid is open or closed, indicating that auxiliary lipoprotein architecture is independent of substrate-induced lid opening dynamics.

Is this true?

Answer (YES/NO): YES